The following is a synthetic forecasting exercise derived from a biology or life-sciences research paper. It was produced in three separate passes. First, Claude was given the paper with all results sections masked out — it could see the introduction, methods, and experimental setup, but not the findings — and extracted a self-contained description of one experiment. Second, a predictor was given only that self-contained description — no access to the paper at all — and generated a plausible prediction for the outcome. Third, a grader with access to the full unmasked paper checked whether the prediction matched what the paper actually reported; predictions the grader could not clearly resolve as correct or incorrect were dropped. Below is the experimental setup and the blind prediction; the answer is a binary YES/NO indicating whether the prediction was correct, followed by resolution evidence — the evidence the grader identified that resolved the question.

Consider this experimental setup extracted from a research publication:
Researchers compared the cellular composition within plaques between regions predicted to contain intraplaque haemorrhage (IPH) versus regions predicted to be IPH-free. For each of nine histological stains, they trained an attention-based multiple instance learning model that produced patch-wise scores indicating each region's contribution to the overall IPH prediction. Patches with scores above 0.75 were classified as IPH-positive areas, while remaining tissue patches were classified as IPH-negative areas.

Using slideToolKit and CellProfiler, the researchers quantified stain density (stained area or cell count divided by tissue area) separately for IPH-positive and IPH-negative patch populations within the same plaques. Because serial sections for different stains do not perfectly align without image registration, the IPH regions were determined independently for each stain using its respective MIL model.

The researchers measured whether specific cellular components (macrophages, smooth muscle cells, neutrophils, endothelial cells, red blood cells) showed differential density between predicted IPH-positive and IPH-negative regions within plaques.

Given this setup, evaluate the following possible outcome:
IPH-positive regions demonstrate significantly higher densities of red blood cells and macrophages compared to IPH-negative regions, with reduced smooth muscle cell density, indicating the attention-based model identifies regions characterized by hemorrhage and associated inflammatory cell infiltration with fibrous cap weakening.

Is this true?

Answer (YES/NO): NO